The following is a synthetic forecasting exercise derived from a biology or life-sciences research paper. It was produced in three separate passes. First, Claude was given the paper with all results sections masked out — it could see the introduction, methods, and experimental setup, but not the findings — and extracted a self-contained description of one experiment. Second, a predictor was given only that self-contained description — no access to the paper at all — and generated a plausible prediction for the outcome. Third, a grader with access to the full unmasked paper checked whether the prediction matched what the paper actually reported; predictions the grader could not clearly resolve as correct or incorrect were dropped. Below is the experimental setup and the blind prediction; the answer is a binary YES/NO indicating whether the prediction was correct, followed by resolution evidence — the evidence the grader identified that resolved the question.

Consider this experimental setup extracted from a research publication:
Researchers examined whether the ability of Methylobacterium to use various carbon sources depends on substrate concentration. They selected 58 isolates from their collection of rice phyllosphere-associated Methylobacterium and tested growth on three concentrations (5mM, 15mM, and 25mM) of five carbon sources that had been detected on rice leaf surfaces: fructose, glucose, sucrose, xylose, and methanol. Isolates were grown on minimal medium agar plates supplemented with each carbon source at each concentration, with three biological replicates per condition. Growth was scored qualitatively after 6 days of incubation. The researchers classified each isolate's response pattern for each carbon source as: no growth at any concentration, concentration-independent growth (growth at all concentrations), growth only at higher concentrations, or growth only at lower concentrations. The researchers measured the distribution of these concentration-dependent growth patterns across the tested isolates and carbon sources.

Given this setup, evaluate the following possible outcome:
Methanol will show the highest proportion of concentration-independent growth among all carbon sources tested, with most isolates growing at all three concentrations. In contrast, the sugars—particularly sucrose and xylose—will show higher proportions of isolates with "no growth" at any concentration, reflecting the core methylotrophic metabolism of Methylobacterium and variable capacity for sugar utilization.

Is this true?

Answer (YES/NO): NO